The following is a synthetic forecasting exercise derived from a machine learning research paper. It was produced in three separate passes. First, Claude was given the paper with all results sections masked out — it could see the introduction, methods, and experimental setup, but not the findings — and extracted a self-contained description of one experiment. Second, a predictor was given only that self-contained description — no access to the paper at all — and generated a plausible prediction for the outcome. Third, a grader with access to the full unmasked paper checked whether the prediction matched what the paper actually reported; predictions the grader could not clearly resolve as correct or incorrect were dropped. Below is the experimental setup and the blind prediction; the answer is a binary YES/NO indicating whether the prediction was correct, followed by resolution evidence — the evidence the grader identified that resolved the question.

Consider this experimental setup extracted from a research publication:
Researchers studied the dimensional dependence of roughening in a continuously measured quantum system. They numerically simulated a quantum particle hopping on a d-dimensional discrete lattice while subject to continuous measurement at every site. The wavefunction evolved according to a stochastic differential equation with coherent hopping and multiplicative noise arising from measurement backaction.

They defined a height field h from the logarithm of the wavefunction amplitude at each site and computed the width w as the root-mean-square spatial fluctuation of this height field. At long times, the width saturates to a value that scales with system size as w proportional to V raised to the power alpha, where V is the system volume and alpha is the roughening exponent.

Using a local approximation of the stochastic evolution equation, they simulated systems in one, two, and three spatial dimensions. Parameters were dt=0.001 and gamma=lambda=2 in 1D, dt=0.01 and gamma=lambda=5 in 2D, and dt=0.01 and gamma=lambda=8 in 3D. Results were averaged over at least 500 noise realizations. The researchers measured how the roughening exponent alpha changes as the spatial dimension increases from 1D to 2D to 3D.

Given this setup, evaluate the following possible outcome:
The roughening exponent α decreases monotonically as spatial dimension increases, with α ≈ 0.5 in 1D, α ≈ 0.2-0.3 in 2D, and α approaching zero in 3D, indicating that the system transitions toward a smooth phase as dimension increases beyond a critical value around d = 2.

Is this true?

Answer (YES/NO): NO